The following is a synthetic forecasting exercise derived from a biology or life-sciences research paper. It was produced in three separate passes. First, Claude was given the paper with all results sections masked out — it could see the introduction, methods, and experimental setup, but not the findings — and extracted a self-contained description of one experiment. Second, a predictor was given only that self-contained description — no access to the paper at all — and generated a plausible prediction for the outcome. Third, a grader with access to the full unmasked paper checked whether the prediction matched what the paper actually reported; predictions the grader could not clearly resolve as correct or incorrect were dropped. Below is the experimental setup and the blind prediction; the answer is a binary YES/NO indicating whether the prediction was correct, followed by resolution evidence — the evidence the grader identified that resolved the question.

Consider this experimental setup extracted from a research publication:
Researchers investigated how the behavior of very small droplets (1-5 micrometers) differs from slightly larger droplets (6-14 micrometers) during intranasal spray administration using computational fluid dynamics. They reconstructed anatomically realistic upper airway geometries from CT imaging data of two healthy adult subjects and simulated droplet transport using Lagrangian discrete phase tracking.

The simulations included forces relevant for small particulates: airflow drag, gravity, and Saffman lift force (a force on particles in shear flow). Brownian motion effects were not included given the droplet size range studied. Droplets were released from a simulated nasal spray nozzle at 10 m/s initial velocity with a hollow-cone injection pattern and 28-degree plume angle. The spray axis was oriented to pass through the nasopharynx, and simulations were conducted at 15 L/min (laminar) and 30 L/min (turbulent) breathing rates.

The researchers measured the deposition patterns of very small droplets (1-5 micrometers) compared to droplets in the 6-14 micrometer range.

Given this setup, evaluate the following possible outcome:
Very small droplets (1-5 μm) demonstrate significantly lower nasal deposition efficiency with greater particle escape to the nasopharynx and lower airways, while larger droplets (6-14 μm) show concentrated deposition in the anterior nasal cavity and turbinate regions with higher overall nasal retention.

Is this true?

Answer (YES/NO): NO